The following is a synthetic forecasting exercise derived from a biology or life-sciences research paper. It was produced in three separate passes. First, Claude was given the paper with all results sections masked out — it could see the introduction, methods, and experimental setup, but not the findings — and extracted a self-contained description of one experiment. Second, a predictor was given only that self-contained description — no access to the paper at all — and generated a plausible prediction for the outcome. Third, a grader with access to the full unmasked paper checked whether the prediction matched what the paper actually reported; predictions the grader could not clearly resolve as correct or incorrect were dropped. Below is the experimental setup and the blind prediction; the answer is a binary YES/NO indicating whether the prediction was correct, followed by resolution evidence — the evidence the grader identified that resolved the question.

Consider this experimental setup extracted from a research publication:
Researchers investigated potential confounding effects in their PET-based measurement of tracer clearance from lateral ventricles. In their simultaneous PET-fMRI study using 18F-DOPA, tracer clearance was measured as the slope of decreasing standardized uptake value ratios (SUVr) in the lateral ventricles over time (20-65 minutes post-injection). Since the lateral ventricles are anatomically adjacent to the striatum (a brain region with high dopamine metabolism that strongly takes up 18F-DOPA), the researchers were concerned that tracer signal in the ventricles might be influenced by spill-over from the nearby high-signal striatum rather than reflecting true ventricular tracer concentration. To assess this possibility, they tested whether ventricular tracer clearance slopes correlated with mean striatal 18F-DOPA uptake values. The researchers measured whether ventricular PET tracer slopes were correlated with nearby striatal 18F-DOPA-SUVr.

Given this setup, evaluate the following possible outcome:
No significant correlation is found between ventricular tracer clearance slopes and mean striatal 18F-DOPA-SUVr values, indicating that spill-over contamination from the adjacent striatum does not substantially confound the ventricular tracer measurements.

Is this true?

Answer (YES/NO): YES